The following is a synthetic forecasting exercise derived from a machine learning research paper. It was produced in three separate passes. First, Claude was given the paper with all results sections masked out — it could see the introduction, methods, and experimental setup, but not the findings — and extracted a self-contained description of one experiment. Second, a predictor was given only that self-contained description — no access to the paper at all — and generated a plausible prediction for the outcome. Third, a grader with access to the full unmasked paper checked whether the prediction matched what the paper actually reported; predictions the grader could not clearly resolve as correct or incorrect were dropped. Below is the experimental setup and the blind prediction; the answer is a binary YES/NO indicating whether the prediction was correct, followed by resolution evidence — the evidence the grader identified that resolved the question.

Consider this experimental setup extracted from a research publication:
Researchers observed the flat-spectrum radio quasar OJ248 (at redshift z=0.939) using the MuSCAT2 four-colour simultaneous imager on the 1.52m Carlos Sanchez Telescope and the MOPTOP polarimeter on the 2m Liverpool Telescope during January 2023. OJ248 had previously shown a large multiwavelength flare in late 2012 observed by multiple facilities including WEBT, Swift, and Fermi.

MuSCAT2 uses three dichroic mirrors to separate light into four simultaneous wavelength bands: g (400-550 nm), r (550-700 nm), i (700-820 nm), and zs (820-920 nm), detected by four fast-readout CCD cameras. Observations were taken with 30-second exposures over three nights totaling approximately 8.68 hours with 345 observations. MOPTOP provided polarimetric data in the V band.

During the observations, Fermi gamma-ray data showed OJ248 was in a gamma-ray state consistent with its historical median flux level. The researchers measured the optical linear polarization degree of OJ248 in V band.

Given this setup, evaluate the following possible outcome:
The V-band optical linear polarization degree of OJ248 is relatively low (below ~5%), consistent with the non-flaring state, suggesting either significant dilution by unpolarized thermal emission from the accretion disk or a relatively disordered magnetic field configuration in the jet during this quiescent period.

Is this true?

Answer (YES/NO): YES